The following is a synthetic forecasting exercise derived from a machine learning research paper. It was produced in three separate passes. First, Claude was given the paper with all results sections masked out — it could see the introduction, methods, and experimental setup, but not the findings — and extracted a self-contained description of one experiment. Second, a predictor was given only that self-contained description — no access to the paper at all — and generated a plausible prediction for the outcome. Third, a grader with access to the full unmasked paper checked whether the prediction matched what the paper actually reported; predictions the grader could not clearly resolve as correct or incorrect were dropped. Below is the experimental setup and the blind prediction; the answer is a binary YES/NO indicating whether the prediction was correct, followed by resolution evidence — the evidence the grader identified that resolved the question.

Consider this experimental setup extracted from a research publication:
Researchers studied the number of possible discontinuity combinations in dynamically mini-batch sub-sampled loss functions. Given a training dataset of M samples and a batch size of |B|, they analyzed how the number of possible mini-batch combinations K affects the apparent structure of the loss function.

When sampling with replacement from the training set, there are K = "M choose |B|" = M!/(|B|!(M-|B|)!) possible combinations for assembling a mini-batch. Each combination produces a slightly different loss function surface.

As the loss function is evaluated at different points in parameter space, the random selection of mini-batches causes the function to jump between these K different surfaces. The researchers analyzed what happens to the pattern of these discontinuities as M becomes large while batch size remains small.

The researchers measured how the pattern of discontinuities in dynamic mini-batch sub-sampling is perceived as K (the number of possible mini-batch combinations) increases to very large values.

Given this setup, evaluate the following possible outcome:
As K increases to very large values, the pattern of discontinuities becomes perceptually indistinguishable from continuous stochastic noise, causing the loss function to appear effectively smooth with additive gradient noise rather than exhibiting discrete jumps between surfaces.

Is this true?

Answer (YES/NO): NO